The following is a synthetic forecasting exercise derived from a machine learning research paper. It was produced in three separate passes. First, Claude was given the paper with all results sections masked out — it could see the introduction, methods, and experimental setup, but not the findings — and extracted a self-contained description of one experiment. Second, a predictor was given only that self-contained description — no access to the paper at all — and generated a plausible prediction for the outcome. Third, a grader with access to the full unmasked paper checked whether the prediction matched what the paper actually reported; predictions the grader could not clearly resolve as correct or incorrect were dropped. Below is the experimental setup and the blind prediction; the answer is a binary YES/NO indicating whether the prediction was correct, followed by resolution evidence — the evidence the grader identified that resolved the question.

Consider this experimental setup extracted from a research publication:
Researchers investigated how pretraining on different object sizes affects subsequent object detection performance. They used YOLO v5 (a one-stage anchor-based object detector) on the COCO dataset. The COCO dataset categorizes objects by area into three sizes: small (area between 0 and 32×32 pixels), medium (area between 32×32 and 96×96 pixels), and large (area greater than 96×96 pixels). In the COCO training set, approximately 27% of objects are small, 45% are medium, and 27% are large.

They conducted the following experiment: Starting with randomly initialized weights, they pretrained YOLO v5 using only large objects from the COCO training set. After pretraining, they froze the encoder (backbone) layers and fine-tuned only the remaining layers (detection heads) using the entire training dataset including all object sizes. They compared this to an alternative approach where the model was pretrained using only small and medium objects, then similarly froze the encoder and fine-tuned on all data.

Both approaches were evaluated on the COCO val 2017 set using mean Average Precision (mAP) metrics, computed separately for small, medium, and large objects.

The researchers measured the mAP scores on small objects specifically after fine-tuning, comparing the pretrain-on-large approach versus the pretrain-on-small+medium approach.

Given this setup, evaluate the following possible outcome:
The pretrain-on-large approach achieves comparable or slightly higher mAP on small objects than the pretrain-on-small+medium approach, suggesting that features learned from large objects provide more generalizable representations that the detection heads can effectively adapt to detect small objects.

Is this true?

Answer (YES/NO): YES